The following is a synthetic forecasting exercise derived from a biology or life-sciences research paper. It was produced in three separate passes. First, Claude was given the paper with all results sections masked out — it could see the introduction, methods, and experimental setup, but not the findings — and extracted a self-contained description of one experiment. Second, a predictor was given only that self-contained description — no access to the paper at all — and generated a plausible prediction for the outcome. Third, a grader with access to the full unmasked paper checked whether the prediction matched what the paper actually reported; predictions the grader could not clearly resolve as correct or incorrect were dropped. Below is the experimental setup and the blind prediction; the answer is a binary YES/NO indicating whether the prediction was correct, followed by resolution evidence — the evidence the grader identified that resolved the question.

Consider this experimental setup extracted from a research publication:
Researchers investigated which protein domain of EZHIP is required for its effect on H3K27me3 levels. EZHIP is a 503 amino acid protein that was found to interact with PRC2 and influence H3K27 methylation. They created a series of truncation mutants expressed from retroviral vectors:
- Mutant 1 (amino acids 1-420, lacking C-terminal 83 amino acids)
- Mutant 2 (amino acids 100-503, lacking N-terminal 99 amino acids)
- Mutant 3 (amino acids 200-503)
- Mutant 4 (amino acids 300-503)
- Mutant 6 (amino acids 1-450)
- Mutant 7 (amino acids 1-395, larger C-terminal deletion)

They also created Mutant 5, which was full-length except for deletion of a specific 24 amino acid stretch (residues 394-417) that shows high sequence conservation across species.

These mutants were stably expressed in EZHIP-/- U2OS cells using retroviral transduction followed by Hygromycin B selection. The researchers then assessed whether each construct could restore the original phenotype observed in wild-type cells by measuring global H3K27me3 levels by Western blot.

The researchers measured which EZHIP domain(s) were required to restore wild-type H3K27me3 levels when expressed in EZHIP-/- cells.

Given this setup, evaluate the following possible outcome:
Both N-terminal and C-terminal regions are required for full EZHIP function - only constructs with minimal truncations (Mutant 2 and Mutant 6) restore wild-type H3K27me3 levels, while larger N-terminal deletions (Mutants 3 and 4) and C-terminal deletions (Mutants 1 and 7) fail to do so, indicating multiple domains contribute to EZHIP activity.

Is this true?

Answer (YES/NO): NO